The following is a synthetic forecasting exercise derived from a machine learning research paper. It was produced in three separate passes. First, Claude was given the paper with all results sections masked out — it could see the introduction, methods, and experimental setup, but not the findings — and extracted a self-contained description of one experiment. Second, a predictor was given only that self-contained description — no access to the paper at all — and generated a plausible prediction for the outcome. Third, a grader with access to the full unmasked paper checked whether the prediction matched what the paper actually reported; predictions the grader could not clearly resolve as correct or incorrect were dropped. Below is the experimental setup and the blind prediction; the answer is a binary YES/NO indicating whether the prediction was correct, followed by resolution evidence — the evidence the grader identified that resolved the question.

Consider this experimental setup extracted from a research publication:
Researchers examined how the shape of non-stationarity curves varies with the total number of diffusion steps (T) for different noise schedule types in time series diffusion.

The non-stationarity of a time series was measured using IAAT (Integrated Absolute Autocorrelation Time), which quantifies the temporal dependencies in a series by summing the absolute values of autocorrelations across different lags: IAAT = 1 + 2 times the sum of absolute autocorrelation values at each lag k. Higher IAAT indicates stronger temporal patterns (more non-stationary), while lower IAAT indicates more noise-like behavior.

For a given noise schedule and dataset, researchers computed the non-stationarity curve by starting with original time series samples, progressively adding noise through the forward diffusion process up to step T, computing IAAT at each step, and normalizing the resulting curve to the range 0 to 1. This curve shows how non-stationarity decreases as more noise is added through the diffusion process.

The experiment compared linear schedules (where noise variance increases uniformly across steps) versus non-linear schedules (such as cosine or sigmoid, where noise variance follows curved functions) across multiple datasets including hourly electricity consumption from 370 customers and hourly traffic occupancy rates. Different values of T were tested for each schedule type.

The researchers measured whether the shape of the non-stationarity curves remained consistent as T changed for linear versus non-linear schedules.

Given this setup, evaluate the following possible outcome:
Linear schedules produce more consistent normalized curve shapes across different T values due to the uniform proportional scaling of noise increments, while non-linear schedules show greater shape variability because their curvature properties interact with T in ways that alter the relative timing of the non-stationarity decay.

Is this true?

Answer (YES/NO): NO